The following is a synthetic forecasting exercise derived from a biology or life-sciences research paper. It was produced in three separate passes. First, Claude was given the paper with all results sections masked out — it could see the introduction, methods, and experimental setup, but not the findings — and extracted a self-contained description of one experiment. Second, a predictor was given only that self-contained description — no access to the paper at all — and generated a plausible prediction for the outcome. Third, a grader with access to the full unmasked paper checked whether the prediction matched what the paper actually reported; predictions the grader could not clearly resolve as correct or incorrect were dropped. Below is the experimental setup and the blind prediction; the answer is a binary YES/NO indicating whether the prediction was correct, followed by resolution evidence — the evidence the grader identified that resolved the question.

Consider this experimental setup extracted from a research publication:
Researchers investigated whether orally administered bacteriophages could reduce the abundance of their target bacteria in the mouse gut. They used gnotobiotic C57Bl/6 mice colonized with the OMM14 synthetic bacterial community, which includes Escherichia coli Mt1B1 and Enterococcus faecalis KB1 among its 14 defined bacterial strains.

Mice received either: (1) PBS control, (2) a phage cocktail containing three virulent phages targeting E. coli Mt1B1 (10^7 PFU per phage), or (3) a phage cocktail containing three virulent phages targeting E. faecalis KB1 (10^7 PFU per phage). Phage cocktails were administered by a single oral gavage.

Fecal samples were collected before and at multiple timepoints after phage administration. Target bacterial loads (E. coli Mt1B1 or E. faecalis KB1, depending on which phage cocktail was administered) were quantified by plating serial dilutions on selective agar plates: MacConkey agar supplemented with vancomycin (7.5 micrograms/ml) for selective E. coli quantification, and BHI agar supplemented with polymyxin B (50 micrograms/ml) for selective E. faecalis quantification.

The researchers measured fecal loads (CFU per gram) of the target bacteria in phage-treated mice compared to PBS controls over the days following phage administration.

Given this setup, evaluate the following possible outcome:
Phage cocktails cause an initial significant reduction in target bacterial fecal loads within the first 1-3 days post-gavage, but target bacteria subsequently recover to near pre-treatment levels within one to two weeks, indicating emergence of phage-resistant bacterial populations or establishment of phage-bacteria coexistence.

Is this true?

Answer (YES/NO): YES